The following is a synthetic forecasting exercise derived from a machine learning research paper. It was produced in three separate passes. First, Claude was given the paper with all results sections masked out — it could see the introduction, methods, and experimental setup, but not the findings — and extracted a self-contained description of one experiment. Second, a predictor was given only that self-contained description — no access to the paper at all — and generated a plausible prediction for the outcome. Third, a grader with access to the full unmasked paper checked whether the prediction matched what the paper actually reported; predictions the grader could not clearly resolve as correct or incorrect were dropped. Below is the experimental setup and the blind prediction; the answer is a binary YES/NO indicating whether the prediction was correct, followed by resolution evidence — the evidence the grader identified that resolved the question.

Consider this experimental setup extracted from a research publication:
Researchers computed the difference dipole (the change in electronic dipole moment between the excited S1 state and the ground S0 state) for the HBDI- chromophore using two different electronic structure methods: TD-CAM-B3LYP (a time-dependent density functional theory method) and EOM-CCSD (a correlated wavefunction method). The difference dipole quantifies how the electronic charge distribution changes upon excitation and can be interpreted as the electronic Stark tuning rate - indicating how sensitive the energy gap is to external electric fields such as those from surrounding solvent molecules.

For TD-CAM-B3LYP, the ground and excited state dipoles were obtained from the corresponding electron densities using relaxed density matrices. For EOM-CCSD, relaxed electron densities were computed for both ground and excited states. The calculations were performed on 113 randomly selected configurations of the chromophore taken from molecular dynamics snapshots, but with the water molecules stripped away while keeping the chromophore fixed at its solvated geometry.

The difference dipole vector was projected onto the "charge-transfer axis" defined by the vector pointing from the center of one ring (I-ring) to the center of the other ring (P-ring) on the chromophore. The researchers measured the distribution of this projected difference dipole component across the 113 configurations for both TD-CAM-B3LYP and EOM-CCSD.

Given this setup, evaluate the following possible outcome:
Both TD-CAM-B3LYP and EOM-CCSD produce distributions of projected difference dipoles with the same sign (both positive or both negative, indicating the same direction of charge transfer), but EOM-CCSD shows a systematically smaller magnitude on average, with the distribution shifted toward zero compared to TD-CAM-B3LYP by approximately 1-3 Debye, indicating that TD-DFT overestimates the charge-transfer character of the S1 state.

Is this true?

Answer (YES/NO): NO